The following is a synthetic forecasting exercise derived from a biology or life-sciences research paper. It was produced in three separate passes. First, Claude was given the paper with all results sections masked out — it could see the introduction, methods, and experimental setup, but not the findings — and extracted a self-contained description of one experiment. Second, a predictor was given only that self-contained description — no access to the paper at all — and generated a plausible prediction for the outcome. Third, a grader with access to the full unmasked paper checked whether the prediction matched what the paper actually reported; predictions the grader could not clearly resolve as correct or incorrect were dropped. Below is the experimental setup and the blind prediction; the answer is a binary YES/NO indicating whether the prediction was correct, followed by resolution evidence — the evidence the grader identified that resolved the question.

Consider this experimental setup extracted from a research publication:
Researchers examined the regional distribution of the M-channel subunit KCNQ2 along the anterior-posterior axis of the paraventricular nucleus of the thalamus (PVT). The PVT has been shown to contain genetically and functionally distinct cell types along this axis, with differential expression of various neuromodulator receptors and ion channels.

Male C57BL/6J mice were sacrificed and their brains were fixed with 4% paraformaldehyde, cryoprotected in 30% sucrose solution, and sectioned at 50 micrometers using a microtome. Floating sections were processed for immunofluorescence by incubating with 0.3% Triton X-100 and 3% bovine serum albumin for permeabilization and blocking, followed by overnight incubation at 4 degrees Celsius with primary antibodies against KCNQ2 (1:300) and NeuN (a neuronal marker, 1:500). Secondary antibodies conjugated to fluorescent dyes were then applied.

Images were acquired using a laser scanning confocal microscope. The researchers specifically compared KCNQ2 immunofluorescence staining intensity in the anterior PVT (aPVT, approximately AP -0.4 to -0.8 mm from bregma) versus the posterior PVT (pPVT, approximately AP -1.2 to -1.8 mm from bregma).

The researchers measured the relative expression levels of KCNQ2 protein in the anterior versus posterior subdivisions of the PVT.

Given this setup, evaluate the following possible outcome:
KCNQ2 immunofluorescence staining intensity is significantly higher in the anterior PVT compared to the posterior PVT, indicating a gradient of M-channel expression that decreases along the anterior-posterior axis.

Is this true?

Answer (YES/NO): YES